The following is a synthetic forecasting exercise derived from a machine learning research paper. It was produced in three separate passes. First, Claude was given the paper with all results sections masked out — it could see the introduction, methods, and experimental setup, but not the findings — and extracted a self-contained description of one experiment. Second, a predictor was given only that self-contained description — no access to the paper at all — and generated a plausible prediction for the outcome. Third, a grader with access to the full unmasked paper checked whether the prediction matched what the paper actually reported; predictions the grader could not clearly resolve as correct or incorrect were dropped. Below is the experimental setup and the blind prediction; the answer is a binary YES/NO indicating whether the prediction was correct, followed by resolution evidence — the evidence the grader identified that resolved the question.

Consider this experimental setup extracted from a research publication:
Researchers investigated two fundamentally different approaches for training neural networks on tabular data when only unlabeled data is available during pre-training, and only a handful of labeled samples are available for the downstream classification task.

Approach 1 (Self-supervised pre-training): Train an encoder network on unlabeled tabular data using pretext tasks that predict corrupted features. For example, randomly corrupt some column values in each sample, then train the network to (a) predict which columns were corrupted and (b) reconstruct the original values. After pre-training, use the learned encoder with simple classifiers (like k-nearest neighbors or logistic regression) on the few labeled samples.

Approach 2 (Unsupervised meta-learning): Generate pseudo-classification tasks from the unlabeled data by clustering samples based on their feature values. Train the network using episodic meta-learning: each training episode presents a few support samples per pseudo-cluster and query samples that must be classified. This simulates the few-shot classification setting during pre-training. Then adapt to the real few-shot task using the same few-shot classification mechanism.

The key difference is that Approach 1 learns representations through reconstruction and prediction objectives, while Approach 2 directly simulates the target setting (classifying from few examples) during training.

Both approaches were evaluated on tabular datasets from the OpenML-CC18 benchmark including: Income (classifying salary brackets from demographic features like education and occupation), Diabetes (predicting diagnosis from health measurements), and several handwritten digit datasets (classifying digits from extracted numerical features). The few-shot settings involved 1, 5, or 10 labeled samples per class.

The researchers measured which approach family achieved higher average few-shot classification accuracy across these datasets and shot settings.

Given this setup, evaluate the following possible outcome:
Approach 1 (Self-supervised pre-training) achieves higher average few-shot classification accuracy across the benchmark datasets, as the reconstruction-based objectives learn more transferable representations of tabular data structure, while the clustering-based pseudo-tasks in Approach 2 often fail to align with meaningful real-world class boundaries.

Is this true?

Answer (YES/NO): NO